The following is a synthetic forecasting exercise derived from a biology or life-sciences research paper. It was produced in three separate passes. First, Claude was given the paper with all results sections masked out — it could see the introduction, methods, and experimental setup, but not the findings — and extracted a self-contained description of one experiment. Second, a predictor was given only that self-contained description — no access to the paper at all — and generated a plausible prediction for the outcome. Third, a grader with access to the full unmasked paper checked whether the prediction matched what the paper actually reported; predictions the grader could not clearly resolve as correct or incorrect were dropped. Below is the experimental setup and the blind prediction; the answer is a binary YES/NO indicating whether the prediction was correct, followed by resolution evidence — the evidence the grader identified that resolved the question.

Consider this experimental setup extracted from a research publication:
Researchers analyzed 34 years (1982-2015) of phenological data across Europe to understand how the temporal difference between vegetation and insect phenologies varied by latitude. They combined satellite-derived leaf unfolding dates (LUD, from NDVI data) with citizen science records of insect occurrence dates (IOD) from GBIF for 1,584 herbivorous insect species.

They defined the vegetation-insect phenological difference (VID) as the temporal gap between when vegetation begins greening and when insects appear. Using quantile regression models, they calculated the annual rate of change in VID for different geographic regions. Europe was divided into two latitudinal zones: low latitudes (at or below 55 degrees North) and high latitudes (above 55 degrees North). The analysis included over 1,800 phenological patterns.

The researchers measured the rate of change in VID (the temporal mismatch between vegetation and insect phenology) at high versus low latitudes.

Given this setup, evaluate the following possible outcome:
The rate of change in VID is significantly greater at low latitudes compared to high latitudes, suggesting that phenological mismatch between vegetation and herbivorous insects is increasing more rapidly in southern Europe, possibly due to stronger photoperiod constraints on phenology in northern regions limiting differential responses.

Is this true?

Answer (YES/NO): NO